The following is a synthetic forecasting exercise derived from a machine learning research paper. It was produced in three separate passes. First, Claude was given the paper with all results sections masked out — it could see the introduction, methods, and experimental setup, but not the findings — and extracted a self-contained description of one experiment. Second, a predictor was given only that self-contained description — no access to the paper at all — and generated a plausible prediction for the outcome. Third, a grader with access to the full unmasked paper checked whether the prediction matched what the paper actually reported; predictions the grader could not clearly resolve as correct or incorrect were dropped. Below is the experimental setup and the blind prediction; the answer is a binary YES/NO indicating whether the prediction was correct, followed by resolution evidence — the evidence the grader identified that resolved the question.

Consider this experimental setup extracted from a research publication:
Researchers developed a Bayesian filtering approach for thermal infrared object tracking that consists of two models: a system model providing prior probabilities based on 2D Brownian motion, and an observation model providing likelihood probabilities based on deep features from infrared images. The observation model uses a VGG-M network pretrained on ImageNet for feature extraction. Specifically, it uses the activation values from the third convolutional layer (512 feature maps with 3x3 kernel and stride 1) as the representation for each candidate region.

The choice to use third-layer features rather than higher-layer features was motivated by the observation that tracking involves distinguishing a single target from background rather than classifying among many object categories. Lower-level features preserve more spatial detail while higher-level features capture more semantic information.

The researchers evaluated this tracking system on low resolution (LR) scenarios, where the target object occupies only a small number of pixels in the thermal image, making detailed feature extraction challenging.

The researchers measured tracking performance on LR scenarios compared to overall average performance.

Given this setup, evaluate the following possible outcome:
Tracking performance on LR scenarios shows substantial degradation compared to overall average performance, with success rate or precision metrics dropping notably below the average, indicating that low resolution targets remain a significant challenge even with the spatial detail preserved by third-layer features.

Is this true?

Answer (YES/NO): YES